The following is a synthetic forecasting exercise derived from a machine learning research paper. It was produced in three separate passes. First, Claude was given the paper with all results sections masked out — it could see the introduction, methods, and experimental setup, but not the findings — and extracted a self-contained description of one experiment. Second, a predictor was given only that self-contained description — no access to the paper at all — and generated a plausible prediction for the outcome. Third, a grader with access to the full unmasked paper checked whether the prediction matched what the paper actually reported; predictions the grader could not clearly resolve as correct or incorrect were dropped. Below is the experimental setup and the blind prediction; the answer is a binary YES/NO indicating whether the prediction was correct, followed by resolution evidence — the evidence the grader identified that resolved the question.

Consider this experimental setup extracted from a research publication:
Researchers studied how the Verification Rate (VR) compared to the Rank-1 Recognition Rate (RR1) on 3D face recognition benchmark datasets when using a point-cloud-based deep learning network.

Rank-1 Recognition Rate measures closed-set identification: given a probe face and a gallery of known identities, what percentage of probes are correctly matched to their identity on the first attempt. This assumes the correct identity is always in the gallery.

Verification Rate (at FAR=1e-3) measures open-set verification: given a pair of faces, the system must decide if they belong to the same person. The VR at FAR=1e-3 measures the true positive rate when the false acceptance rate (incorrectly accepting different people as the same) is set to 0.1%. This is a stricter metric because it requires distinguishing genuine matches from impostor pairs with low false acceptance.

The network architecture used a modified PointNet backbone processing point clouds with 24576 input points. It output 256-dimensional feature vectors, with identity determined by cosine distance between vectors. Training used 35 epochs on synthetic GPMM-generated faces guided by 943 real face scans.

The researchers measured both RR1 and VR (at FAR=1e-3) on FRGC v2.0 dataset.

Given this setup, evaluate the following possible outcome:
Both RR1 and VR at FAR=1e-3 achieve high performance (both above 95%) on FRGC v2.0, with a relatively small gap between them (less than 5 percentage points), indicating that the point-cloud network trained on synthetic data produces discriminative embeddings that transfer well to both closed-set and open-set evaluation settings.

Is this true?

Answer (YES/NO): YES